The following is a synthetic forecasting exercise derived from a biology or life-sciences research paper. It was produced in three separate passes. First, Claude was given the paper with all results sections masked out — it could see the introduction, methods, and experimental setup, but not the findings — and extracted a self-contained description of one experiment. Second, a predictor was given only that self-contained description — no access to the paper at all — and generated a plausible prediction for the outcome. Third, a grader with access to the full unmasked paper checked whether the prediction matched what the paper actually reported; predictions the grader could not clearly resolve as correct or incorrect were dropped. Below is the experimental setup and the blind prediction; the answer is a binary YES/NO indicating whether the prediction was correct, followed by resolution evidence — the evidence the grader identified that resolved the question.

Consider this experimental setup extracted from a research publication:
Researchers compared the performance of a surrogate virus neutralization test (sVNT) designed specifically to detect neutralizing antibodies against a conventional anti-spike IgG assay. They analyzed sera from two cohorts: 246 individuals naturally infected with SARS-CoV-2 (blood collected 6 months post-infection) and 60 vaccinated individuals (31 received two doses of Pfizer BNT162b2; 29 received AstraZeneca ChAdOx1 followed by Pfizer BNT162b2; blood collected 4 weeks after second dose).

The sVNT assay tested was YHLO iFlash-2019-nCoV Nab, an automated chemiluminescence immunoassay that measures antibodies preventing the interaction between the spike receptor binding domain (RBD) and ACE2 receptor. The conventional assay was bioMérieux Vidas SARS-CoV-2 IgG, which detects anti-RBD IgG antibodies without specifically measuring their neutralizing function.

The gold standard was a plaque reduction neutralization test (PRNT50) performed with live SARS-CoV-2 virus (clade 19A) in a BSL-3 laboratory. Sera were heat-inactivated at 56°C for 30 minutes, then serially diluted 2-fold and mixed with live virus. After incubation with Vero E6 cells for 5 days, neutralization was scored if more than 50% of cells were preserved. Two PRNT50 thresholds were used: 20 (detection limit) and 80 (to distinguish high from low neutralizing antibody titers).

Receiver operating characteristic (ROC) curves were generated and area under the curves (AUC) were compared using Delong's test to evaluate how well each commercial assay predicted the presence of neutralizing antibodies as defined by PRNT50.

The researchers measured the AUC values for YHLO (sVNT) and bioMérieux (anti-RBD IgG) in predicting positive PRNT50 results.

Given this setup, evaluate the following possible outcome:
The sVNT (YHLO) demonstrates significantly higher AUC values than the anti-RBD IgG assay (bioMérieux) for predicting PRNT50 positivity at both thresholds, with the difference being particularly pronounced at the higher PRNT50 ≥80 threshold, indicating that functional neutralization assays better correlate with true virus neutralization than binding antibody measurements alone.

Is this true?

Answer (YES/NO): NO